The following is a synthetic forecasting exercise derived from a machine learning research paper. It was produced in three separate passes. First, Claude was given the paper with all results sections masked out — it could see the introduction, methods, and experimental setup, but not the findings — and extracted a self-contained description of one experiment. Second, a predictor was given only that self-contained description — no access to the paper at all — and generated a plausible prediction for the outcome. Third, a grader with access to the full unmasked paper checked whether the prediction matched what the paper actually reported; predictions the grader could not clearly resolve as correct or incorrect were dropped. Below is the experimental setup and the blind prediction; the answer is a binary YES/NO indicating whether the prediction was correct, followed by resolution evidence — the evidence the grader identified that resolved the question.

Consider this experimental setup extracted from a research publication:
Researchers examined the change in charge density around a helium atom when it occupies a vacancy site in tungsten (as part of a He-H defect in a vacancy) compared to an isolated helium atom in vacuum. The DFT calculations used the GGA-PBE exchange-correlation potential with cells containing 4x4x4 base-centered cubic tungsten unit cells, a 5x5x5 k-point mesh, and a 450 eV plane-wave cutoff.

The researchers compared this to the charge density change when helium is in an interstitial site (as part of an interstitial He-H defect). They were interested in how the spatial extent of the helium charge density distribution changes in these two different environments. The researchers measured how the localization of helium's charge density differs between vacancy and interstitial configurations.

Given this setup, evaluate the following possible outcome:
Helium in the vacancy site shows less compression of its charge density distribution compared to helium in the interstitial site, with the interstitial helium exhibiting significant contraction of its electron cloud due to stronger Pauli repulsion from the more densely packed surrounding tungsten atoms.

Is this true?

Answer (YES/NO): NO